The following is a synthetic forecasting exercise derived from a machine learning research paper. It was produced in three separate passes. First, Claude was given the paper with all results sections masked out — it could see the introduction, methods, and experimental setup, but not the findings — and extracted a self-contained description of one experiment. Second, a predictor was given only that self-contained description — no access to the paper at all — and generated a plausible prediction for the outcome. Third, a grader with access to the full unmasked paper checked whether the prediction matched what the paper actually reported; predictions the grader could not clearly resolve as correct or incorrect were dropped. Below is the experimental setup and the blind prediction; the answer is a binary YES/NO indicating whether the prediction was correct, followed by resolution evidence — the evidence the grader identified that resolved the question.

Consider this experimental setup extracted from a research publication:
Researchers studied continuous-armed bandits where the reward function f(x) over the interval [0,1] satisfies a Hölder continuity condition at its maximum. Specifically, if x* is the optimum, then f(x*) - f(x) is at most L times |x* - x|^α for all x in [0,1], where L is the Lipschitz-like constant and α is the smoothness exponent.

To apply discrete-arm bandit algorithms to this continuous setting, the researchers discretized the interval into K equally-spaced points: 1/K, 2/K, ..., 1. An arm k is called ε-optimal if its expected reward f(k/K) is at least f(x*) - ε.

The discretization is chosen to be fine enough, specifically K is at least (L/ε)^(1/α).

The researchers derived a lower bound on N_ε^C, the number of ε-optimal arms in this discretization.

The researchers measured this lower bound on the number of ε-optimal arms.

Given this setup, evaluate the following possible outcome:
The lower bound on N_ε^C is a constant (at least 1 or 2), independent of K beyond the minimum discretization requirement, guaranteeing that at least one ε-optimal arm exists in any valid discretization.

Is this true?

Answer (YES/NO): NO